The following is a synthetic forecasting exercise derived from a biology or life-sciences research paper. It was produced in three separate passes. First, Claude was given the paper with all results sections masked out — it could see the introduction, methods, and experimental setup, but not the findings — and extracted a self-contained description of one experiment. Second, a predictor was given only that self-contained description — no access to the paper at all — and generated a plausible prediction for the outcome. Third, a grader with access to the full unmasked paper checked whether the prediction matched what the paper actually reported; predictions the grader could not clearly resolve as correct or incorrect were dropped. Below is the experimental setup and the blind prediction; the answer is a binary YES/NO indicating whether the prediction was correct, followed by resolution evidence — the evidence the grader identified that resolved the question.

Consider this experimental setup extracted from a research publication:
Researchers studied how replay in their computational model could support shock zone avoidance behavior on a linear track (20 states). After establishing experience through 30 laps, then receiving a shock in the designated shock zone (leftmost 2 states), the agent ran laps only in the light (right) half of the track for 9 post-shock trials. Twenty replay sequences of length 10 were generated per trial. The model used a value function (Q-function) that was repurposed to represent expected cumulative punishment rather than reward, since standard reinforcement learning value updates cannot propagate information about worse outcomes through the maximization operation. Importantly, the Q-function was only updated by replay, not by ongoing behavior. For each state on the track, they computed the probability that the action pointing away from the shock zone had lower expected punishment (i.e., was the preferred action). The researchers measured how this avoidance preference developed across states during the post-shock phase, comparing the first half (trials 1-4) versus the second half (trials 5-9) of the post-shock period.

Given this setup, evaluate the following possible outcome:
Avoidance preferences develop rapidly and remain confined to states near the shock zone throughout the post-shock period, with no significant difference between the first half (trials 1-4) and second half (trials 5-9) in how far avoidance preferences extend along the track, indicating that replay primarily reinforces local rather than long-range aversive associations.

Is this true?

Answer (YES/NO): NO